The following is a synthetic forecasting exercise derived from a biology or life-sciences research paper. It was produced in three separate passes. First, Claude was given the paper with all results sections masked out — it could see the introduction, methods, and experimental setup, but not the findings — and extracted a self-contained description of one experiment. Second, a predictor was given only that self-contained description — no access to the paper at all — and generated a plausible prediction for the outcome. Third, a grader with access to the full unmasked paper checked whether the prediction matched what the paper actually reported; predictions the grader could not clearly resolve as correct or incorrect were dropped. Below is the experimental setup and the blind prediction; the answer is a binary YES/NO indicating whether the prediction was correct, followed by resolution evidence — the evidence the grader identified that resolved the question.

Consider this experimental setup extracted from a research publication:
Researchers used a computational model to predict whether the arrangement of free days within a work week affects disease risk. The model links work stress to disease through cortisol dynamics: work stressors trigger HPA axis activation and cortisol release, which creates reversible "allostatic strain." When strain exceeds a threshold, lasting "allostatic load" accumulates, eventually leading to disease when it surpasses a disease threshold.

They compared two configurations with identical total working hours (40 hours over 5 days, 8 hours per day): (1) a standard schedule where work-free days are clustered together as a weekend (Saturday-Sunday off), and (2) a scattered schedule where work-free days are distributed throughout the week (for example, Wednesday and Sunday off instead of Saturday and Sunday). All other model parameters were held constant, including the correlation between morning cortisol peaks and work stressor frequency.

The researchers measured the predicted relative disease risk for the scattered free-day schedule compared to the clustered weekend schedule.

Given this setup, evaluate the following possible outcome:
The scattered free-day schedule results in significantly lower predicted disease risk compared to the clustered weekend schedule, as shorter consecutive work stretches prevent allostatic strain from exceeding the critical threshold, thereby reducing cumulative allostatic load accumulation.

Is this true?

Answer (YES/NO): NO